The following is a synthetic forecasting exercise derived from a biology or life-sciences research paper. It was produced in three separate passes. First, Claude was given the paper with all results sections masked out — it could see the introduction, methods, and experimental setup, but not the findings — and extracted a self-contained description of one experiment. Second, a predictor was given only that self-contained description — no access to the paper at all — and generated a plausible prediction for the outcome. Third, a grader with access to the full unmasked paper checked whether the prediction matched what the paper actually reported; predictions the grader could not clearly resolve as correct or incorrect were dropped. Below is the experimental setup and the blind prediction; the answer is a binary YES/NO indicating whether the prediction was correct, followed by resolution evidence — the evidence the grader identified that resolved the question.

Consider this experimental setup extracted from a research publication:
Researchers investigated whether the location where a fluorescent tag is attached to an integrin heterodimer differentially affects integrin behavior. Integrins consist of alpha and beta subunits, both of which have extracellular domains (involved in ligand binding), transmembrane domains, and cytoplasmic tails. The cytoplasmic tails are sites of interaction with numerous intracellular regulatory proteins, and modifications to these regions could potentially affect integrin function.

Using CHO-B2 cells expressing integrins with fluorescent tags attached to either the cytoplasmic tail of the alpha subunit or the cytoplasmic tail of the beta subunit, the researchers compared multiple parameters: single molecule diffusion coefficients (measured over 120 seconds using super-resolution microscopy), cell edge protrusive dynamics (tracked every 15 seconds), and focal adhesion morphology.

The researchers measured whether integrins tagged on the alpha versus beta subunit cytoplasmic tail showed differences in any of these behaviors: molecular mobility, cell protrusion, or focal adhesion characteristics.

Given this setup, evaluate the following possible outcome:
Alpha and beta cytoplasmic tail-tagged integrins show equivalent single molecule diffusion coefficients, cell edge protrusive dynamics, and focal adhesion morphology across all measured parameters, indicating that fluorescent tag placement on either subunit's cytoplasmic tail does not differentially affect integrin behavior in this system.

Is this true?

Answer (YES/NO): NO